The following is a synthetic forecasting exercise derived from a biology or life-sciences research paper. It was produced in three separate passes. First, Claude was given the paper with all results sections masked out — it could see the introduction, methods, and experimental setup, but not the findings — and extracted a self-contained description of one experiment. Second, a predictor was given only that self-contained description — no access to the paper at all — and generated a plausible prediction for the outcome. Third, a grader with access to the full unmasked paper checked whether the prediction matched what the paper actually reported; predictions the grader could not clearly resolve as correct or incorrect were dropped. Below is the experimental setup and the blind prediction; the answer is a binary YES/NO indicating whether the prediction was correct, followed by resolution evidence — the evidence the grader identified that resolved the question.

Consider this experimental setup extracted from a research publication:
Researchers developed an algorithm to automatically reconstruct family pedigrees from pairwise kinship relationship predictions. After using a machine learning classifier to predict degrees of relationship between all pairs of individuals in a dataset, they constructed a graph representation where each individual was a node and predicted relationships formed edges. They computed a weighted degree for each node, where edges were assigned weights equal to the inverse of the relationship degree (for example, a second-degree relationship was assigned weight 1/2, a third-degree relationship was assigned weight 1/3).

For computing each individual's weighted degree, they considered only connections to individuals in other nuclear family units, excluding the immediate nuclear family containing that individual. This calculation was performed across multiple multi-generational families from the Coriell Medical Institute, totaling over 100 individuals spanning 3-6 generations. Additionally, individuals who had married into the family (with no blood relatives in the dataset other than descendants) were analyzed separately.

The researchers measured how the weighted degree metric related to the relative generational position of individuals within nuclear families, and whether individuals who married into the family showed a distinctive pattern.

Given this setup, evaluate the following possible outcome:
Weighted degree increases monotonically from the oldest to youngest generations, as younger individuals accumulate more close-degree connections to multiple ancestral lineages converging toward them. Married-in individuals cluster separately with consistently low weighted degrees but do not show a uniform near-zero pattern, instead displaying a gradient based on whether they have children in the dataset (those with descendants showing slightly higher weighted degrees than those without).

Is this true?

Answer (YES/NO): NO